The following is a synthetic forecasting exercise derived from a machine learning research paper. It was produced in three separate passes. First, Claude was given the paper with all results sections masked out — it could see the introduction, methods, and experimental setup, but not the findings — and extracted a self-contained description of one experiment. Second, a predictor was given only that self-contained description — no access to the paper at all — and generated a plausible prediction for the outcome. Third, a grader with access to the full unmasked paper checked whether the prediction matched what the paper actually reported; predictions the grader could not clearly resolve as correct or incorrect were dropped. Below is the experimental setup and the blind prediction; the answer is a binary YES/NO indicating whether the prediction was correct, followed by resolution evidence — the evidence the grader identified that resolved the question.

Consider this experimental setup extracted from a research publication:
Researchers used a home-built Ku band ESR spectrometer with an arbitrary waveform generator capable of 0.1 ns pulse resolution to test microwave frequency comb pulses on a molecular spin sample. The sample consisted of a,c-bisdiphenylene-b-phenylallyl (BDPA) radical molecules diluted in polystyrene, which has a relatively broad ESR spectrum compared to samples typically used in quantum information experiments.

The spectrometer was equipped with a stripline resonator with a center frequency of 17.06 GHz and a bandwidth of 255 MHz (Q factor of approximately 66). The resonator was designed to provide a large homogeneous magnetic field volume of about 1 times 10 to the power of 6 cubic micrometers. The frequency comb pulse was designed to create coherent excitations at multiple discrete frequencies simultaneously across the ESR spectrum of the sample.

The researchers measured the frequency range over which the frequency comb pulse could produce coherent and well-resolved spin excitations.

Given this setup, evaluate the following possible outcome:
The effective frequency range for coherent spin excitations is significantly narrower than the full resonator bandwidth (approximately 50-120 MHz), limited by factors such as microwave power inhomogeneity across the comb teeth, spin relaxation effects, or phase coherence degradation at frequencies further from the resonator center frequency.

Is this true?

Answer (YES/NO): NO